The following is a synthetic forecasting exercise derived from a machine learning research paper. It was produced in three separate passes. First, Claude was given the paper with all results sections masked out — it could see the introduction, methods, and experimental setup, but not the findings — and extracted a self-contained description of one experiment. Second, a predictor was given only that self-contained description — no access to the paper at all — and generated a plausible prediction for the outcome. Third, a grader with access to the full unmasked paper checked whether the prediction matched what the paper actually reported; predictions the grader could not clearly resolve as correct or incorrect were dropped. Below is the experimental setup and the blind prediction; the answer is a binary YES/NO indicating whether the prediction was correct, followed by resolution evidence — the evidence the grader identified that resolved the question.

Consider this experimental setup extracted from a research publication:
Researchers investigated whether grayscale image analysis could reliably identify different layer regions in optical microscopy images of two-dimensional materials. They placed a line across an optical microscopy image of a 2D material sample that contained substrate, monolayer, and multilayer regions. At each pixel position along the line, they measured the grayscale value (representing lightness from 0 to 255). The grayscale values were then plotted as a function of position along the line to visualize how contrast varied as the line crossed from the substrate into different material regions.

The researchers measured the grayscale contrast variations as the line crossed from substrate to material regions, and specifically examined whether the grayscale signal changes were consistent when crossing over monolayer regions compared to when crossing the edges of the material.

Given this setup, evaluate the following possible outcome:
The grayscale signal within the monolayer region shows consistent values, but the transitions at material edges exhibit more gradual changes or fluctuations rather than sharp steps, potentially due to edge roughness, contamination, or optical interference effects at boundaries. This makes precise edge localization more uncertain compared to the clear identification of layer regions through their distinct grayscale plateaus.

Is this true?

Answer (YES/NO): NO